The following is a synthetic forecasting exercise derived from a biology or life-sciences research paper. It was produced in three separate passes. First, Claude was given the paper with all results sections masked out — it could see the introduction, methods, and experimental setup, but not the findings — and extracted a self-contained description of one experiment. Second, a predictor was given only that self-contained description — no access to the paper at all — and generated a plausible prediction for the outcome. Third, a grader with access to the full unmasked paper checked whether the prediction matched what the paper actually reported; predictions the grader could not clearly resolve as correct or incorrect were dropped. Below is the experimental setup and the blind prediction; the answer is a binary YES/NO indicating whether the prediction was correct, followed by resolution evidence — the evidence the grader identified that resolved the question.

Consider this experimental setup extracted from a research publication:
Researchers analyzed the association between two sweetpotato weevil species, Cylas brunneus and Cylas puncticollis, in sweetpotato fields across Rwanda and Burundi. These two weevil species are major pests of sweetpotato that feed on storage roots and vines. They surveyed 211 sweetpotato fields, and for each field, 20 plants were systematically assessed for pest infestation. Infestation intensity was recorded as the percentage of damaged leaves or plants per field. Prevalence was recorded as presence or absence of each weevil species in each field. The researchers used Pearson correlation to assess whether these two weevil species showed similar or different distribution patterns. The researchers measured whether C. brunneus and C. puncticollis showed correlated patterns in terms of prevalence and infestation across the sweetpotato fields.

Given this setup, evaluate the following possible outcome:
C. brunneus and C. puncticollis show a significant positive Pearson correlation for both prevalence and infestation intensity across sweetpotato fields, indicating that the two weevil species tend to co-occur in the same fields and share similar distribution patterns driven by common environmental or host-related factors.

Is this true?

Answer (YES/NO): YES